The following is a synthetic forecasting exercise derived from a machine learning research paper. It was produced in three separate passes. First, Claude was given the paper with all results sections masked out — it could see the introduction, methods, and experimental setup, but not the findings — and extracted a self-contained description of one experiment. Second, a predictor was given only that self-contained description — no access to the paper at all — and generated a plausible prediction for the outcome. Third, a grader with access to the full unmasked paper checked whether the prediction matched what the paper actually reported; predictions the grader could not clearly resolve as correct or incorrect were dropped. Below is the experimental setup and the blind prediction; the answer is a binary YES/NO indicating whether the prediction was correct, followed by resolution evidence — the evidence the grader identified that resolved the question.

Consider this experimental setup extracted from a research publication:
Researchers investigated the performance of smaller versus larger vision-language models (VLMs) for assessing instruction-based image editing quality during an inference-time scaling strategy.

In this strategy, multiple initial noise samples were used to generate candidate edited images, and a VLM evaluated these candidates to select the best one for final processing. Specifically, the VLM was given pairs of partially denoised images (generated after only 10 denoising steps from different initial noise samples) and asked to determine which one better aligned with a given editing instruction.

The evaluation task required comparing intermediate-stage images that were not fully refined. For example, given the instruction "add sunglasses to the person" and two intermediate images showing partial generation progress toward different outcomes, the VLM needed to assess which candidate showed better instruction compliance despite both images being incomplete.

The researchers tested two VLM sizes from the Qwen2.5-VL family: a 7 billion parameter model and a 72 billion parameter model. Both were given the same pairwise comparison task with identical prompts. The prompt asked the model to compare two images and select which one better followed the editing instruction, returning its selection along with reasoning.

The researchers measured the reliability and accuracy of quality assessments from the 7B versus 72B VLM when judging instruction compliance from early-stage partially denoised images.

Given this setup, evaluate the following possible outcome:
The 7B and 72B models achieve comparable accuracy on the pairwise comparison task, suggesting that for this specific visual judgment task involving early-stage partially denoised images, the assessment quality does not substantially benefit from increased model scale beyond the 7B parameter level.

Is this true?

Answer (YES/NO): NO